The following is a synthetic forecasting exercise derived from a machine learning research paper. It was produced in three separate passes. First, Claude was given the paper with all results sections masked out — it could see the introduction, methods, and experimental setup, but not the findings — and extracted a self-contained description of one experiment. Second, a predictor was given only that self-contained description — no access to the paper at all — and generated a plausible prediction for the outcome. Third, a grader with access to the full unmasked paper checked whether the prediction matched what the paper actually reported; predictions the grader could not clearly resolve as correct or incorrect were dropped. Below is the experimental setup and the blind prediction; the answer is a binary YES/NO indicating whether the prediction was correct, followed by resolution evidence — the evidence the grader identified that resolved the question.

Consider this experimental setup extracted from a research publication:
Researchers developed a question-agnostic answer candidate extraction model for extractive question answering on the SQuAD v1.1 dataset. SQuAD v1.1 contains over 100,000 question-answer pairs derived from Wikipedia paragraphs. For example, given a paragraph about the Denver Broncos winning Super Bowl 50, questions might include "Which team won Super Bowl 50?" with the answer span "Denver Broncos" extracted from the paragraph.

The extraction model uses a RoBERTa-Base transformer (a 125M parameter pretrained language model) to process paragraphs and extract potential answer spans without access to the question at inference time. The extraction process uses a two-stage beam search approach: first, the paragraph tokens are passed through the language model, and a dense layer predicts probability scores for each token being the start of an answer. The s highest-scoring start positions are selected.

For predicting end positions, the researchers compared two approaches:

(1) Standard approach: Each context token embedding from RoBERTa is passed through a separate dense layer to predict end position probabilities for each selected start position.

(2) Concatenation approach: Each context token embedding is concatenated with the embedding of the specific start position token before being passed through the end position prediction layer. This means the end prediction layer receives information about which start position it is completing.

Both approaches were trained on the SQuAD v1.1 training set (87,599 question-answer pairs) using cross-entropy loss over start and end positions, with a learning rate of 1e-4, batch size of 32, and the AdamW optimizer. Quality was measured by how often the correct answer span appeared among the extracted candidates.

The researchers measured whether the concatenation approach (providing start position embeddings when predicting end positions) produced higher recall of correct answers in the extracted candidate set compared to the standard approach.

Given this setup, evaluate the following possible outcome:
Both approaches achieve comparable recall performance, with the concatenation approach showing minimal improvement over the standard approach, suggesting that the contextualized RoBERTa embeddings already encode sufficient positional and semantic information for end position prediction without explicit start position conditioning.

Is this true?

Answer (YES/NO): NO